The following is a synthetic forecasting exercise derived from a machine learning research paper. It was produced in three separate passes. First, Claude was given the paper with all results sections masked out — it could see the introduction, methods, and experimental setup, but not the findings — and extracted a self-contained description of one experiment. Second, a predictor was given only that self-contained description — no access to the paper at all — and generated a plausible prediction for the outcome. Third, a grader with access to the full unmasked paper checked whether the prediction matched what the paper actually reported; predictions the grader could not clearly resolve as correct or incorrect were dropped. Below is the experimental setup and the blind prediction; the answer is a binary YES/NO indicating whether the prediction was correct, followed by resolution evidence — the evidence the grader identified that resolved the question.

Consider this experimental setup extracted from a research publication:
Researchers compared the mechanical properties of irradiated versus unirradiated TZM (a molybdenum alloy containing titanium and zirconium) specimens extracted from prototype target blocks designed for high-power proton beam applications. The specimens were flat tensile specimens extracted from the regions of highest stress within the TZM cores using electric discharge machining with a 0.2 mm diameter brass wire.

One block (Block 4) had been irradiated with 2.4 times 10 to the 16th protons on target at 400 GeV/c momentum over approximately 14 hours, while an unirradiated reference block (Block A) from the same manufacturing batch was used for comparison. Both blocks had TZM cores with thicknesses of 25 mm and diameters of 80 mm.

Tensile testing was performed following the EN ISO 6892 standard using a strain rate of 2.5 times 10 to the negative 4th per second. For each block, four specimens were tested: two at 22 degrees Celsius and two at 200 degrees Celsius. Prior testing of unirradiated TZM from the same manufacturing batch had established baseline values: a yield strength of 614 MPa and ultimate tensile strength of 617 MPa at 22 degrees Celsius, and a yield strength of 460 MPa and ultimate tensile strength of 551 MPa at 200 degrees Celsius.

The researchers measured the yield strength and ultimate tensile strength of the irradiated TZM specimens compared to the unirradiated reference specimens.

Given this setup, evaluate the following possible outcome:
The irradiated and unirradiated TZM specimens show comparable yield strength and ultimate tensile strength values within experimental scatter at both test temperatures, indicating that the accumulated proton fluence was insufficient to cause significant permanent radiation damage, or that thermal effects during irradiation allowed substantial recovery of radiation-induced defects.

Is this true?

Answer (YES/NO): NO